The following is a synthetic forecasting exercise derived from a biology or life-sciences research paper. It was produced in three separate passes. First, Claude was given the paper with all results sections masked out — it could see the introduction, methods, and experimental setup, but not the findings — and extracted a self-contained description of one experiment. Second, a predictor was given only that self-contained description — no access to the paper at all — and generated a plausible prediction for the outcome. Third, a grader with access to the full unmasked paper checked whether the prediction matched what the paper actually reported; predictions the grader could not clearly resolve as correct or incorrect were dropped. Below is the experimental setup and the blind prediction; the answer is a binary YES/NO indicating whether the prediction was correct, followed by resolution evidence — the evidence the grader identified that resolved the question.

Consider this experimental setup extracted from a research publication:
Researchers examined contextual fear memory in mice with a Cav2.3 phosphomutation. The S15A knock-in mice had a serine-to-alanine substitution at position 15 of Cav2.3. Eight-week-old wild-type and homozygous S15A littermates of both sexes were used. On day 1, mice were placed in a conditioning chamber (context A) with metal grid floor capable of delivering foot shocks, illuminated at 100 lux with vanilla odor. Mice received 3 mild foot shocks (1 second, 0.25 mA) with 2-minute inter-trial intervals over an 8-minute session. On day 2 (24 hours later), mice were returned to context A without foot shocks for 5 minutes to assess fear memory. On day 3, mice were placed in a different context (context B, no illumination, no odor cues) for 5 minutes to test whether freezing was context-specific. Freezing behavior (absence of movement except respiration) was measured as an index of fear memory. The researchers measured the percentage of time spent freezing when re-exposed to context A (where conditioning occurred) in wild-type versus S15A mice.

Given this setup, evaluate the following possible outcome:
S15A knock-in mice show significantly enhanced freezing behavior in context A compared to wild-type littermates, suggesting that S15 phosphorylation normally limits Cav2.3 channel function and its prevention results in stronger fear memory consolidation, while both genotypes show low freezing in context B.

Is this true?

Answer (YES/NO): NO